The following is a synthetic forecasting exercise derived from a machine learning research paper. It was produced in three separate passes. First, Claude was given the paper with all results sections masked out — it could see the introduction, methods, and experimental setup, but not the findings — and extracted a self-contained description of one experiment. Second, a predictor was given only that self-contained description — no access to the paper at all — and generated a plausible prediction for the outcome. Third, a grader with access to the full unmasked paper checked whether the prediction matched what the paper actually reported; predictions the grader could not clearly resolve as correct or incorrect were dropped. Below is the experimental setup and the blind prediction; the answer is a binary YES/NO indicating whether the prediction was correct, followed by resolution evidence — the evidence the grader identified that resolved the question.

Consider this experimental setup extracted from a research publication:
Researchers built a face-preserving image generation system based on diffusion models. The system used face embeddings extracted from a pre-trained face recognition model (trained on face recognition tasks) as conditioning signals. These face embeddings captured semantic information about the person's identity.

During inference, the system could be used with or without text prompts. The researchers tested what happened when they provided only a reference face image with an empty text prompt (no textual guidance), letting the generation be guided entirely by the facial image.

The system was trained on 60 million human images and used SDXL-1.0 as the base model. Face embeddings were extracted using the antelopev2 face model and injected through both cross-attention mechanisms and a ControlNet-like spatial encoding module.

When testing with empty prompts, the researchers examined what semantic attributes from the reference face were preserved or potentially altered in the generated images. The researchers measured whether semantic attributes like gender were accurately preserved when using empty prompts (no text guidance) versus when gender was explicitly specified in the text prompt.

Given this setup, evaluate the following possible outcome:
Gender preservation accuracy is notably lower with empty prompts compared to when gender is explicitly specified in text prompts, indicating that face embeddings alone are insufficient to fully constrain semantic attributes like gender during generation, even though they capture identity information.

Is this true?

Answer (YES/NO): YES